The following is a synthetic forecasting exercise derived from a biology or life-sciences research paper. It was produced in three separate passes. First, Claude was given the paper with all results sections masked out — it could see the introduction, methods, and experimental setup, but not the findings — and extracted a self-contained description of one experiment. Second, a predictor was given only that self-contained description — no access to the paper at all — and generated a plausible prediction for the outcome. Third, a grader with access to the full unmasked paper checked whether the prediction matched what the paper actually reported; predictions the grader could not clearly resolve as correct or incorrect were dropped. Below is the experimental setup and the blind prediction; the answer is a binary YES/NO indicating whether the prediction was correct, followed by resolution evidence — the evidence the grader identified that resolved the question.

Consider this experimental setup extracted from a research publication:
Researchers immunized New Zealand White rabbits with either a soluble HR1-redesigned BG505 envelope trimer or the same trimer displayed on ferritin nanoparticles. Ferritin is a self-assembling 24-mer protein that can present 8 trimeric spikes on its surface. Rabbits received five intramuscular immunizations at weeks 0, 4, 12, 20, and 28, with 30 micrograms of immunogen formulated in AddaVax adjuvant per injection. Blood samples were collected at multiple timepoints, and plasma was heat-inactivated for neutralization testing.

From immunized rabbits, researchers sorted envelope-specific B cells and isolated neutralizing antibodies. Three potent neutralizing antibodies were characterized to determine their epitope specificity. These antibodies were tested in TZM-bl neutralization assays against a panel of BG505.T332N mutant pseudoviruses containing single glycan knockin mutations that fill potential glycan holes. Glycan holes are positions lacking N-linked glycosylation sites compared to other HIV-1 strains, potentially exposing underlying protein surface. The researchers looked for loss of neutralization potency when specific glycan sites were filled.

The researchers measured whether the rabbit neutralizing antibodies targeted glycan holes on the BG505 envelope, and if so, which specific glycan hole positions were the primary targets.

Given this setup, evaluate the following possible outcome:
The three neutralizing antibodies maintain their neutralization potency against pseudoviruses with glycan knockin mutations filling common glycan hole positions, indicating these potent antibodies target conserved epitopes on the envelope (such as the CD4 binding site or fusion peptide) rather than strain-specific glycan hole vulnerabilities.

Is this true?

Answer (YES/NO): NO